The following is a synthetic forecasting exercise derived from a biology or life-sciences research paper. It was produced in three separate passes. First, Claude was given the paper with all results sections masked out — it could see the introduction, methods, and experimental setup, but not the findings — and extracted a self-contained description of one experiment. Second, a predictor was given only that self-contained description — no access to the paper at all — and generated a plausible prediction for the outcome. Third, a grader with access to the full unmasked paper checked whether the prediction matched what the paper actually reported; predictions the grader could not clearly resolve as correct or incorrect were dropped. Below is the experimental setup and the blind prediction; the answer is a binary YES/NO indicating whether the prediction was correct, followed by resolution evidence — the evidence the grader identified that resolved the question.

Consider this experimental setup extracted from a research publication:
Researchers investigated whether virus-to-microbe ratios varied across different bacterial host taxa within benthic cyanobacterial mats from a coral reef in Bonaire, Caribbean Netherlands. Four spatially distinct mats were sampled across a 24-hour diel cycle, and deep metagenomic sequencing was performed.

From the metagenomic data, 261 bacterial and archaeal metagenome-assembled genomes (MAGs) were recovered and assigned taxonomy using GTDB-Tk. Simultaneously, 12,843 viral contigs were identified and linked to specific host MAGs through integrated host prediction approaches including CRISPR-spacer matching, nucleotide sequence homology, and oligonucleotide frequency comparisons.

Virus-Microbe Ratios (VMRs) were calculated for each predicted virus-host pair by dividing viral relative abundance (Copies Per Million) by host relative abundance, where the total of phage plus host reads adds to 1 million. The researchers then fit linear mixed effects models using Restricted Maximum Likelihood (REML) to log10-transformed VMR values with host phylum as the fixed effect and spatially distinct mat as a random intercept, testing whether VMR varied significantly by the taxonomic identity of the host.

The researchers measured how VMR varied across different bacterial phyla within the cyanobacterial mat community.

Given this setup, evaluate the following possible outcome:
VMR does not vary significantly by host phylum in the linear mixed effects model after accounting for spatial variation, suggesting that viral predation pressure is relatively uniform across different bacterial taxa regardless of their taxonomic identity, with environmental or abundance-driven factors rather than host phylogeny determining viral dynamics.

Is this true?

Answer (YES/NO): NO